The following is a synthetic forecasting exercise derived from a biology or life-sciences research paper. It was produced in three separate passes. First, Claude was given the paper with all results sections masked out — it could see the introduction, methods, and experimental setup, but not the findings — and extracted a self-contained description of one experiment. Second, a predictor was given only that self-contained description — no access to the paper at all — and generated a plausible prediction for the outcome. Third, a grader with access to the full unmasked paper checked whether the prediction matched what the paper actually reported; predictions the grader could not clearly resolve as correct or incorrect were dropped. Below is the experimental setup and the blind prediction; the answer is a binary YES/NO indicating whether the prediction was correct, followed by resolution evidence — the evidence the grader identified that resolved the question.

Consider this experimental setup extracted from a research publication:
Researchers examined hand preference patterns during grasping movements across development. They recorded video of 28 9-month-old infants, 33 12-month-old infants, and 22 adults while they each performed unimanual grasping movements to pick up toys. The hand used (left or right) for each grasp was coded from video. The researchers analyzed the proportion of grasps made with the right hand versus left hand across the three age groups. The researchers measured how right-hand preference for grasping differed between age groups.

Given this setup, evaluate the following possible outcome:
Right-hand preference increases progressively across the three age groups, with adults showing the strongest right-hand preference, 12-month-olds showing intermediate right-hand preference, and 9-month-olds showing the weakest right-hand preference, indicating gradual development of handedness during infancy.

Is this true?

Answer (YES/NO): NO